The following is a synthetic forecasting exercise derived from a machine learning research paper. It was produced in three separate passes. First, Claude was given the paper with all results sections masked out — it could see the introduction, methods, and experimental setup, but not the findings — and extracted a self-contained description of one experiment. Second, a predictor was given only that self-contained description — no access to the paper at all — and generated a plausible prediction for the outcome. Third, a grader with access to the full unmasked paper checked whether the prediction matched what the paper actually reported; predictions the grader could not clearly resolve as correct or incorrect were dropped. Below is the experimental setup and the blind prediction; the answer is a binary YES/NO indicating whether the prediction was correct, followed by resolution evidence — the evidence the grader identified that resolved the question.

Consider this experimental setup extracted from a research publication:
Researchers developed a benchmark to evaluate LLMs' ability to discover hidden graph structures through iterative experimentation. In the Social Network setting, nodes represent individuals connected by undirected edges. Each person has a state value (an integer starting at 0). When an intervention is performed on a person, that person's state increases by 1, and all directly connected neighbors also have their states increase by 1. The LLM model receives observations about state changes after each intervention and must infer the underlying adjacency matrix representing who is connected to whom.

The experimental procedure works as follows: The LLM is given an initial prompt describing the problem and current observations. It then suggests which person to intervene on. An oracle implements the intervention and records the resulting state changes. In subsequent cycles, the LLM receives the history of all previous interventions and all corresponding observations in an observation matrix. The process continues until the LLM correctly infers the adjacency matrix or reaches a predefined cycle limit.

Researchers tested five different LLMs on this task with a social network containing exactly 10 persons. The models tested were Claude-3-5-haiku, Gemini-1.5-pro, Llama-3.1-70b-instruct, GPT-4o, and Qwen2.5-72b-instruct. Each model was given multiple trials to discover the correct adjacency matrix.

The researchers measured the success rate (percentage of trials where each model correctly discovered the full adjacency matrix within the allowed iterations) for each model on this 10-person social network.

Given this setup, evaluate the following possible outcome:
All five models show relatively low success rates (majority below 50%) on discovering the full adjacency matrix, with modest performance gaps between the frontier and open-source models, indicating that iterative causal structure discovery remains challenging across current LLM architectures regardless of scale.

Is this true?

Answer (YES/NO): NO